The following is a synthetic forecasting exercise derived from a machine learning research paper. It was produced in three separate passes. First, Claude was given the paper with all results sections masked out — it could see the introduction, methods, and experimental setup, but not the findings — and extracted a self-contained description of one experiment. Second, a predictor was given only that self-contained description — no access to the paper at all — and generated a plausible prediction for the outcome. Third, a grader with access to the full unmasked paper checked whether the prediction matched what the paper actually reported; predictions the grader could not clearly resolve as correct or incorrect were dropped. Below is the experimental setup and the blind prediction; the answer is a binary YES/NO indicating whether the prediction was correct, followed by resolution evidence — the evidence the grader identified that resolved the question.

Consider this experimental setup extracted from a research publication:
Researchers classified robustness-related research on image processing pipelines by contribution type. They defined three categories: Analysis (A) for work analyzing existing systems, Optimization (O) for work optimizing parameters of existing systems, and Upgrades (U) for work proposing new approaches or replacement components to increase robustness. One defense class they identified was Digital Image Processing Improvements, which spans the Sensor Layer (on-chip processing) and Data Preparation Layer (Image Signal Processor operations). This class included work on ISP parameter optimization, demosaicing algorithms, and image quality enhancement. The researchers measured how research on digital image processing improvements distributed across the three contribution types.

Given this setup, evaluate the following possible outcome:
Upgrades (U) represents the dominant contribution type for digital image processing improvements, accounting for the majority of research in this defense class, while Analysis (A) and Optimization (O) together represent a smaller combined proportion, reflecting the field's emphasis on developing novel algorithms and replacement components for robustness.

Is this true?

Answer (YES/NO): NO